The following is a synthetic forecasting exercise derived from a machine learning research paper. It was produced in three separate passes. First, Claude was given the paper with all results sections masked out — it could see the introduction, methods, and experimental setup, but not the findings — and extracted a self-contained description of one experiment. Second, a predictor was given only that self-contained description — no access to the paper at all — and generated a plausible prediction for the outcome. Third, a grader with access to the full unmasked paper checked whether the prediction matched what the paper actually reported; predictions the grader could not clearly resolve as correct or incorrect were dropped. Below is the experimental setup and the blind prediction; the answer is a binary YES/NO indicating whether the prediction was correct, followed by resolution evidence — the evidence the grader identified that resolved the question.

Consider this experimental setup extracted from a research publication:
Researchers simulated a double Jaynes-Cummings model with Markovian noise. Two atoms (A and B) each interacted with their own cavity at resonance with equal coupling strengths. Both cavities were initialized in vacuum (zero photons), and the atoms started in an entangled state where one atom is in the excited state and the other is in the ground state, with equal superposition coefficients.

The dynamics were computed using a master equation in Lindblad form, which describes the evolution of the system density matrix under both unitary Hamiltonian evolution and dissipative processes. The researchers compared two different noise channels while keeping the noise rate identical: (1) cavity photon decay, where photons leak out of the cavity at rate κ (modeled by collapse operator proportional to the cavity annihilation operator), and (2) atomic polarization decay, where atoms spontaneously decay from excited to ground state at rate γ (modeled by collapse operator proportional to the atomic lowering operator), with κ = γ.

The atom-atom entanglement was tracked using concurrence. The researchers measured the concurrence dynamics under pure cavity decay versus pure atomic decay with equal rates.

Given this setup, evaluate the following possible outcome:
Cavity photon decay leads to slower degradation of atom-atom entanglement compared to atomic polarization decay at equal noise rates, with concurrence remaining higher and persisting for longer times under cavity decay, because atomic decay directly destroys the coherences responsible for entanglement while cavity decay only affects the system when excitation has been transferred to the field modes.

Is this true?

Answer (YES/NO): NO